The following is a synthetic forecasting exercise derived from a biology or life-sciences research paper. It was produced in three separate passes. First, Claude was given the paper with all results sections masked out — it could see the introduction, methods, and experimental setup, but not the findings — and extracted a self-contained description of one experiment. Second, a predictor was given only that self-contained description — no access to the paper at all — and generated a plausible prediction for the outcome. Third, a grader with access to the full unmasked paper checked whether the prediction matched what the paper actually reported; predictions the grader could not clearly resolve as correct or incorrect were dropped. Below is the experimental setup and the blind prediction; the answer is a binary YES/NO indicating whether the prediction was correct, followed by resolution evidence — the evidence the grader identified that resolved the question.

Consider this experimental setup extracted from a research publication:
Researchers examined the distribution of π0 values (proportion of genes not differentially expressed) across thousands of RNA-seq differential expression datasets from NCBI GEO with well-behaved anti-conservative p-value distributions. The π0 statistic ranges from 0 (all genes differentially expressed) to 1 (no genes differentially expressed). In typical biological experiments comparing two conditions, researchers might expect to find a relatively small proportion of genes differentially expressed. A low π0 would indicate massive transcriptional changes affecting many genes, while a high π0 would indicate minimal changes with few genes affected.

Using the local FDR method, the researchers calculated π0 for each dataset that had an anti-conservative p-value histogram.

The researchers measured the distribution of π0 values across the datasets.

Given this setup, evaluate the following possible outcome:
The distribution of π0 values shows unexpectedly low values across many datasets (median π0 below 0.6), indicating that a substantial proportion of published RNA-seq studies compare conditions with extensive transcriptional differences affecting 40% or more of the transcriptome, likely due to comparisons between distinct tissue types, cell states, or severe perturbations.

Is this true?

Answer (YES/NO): NO